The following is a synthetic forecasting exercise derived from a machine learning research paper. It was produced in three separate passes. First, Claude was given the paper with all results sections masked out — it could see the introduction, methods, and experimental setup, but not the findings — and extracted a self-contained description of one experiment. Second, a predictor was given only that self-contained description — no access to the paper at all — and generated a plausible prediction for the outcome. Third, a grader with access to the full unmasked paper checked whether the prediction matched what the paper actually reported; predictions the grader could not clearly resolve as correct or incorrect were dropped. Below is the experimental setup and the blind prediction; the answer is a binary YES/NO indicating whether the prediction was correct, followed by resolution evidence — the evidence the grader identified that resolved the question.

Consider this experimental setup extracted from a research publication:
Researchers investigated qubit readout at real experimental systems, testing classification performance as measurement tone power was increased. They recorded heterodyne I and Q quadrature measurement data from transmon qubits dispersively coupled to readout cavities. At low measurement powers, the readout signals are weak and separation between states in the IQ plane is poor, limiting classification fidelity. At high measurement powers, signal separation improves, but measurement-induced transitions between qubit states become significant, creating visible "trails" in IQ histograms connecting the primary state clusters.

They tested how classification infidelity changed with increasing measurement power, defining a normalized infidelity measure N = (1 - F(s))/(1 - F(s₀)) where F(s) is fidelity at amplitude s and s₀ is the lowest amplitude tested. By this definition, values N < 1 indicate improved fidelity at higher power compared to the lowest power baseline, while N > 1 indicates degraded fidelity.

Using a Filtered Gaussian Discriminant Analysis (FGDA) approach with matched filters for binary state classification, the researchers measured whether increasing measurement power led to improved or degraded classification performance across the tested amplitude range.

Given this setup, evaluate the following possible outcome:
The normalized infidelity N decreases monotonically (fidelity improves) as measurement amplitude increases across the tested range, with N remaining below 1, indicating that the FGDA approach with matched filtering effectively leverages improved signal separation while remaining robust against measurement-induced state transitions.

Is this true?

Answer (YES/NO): NO